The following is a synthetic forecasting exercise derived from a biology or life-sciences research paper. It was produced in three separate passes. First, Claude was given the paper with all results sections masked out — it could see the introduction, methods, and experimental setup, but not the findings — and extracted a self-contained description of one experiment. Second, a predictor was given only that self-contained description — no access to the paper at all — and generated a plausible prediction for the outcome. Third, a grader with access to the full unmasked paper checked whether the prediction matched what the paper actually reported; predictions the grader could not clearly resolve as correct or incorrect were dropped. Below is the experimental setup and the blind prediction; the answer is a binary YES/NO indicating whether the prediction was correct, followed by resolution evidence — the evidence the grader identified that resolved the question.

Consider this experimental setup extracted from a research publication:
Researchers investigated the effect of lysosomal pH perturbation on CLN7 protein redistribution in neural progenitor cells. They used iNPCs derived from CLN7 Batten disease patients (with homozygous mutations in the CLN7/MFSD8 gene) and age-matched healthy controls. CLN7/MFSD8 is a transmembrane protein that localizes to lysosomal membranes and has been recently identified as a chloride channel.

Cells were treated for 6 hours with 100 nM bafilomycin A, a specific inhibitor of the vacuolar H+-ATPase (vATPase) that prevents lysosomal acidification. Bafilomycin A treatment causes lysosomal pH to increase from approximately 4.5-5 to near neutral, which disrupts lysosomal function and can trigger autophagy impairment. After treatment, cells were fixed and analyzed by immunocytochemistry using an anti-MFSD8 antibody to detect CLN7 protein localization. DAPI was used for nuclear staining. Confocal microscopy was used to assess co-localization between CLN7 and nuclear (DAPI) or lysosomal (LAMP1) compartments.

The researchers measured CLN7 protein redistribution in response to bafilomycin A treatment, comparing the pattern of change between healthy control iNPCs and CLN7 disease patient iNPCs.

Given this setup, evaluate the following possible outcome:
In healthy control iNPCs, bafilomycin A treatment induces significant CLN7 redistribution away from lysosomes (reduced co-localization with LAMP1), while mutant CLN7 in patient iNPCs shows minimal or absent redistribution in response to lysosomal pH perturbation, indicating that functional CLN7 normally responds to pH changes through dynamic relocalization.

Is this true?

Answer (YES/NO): NO